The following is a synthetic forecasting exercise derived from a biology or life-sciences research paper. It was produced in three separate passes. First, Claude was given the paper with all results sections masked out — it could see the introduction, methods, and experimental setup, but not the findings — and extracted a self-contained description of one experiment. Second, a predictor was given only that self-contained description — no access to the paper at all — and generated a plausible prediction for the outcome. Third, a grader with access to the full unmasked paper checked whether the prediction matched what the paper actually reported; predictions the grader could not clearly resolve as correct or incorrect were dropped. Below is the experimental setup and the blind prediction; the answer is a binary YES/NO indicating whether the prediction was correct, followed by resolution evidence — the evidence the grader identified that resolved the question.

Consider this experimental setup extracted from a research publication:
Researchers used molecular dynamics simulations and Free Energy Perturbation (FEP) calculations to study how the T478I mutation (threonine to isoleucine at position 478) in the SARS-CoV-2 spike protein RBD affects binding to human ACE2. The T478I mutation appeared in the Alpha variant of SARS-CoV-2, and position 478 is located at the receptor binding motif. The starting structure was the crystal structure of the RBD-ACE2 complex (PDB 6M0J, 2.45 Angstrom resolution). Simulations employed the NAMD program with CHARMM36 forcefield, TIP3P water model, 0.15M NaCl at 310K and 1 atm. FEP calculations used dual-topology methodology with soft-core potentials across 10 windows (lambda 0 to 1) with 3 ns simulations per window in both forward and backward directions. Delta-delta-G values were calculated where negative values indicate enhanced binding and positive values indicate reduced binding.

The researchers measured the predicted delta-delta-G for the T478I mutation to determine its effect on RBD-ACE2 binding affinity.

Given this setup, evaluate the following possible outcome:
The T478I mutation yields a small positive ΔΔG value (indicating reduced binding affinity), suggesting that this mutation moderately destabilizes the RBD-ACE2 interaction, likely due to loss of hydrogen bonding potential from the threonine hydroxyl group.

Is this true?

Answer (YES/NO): NO